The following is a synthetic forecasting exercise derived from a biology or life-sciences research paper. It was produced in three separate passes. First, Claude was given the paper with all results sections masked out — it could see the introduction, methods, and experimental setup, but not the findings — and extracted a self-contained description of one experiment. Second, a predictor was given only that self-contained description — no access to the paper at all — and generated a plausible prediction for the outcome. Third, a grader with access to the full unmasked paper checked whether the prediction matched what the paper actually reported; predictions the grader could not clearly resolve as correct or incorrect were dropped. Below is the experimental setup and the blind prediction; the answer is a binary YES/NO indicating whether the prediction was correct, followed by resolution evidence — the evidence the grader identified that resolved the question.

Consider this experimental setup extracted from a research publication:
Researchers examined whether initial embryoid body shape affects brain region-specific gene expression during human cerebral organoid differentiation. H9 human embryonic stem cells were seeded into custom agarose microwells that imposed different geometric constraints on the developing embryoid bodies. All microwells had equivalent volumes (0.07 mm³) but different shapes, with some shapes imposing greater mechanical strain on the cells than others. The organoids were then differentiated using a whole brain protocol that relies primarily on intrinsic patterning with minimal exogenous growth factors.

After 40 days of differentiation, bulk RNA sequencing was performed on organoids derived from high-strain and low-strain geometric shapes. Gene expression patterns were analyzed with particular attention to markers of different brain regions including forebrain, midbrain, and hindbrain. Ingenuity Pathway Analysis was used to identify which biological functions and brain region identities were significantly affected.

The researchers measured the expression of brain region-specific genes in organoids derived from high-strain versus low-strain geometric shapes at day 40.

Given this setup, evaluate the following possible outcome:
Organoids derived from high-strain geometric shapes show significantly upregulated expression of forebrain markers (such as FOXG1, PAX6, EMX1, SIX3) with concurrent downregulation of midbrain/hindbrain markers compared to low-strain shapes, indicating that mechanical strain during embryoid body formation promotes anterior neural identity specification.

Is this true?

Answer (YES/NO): NO